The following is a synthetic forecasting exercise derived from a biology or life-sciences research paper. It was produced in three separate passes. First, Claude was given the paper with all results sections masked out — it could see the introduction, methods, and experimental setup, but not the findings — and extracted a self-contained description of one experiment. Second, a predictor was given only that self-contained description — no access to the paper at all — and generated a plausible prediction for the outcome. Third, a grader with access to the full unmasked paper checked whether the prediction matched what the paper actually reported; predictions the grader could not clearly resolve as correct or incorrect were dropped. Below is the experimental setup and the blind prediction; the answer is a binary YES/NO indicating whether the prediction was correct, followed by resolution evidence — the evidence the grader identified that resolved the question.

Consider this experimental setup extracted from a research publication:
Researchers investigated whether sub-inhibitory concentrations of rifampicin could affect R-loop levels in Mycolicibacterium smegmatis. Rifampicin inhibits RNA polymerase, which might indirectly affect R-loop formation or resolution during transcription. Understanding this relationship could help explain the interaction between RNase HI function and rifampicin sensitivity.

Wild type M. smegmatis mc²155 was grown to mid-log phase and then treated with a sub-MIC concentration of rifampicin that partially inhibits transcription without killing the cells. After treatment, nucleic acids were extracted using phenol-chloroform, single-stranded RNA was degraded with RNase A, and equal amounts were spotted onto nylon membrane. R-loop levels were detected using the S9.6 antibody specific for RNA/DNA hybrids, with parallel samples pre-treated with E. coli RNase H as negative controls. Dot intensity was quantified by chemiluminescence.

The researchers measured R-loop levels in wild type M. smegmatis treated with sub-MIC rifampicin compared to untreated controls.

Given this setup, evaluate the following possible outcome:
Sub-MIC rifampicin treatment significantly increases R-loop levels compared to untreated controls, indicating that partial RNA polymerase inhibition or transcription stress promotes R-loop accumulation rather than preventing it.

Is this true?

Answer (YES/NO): YES